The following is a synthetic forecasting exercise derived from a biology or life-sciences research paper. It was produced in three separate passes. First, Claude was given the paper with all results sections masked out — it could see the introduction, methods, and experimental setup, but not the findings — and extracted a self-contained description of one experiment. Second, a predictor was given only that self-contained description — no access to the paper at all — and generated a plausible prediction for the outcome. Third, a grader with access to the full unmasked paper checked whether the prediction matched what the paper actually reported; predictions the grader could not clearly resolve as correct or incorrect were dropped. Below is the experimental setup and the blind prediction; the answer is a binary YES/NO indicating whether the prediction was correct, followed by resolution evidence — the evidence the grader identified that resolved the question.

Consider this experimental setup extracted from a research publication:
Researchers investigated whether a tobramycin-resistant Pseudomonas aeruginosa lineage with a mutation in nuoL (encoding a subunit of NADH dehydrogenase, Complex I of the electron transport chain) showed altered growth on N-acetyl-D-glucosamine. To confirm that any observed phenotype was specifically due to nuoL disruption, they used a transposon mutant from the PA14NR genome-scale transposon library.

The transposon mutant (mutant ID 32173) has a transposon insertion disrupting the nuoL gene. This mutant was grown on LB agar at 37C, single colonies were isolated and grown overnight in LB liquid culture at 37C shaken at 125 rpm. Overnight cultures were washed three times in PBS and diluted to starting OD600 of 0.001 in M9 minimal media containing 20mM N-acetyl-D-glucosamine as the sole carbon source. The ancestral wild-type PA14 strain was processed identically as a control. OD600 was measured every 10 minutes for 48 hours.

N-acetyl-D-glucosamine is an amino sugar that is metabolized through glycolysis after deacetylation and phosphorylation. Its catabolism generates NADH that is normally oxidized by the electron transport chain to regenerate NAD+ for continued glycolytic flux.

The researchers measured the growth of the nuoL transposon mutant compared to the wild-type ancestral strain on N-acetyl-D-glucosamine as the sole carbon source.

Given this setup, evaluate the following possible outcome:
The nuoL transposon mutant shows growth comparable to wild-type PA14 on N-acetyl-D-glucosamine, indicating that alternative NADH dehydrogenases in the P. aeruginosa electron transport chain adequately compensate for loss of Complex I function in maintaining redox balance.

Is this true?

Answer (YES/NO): NO